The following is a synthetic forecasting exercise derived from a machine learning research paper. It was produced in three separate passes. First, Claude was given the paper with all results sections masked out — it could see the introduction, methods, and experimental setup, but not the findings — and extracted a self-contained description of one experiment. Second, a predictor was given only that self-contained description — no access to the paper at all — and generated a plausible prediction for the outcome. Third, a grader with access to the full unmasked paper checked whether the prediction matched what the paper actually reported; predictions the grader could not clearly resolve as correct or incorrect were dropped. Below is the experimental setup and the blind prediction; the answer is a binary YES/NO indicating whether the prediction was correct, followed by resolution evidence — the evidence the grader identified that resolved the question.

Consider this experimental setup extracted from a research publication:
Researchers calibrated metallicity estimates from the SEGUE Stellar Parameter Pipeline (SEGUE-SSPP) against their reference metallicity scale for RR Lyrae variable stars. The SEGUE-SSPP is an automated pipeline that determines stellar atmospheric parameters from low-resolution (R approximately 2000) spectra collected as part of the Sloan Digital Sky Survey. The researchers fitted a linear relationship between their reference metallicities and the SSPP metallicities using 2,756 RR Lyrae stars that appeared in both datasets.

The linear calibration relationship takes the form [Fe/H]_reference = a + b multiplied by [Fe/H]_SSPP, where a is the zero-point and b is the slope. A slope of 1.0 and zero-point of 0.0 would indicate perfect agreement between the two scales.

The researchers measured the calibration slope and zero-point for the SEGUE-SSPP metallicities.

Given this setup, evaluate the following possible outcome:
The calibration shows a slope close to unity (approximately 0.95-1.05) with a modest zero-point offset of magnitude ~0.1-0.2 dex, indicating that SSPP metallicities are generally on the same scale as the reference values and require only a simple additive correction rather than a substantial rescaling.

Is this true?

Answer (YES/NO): NO